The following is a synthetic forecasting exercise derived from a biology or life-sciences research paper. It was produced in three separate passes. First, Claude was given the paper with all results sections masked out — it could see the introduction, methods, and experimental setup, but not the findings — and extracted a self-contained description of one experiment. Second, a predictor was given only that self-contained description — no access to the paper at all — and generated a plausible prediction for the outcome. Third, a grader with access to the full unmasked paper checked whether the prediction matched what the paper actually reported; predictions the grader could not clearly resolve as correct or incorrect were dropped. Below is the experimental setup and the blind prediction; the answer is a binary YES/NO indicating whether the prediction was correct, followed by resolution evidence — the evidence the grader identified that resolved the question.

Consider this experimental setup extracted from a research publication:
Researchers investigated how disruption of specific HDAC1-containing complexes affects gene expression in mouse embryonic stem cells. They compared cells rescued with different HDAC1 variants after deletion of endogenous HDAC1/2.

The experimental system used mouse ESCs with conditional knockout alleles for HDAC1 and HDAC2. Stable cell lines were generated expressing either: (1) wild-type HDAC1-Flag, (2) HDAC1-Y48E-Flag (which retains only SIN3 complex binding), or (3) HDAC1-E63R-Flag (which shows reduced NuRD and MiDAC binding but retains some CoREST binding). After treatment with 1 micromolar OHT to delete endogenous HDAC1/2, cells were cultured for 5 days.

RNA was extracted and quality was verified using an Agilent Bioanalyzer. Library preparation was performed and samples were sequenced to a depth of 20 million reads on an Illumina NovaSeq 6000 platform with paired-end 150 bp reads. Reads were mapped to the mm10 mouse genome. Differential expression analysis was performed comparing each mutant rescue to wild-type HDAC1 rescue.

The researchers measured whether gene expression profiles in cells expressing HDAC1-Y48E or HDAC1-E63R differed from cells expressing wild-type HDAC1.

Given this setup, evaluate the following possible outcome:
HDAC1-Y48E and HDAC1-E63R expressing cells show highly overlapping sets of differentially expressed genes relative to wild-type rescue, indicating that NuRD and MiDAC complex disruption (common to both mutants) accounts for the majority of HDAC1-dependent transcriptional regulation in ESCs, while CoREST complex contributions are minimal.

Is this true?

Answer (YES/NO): NO